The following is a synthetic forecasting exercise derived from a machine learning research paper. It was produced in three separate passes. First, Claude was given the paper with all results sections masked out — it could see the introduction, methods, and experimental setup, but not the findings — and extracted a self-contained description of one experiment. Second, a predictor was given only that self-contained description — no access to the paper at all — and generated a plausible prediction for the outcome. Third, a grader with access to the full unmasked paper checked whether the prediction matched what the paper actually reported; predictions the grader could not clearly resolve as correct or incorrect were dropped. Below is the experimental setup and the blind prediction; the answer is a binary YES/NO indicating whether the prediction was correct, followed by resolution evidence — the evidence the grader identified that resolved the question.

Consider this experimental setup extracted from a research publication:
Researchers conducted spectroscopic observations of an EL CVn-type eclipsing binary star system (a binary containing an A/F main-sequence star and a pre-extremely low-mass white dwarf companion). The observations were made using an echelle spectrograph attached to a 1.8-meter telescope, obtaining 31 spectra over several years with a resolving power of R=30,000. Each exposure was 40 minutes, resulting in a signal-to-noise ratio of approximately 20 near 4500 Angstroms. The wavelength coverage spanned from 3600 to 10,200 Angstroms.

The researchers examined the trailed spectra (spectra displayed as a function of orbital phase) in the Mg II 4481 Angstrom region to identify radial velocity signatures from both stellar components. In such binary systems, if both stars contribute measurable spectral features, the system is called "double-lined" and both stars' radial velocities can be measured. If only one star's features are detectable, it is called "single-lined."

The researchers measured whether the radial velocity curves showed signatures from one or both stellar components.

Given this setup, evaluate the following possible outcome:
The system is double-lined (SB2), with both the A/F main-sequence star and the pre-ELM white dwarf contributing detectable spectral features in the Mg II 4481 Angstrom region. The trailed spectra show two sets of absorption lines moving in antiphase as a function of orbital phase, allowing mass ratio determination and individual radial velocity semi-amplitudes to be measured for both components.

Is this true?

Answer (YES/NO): NO